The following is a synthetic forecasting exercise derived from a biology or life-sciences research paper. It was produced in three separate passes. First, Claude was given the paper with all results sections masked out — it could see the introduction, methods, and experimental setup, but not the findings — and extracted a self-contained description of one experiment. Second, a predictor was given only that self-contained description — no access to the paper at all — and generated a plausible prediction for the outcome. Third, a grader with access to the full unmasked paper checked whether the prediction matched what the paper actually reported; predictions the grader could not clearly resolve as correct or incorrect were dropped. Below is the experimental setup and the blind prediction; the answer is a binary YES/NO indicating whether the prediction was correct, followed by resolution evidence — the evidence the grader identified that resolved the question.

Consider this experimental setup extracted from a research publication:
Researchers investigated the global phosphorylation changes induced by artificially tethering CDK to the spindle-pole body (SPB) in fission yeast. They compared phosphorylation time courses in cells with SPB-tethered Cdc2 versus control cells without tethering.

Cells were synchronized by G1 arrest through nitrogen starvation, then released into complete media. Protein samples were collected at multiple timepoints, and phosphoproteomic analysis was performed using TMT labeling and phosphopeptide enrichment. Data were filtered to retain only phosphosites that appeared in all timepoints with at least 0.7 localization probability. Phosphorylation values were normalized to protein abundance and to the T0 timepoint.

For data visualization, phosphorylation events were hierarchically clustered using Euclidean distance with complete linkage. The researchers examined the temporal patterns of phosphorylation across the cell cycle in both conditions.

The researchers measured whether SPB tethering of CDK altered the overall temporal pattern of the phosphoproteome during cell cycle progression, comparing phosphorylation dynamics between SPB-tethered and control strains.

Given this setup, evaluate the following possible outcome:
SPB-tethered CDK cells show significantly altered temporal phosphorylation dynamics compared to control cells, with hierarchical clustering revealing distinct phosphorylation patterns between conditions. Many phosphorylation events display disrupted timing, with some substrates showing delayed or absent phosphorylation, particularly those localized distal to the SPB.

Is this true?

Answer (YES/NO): NO